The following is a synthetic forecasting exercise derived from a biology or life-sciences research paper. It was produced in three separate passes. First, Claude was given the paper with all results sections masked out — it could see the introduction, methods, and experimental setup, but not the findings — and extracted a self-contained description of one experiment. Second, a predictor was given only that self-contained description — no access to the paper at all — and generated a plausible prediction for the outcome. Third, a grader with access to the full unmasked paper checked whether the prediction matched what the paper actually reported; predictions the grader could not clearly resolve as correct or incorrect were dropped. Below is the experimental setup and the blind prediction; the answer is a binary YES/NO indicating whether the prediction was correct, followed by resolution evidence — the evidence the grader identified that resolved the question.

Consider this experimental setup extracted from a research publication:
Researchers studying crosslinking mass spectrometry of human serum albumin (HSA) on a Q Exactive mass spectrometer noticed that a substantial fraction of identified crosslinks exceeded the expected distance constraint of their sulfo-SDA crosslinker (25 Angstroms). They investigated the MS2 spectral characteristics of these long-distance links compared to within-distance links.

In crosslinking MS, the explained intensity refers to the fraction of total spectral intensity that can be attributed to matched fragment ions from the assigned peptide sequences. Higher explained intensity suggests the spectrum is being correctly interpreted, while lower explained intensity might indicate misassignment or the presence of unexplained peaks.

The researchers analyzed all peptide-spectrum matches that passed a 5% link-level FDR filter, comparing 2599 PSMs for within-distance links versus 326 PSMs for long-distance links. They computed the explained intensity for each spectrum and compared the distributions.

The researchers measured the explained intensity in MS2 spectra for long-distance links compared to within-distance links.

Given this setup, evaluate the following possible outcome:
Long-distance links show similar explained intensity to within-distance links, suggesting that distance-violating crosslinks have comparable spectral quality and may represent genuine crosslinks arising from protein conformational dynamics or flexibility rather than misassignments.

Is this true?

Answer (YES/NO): NO